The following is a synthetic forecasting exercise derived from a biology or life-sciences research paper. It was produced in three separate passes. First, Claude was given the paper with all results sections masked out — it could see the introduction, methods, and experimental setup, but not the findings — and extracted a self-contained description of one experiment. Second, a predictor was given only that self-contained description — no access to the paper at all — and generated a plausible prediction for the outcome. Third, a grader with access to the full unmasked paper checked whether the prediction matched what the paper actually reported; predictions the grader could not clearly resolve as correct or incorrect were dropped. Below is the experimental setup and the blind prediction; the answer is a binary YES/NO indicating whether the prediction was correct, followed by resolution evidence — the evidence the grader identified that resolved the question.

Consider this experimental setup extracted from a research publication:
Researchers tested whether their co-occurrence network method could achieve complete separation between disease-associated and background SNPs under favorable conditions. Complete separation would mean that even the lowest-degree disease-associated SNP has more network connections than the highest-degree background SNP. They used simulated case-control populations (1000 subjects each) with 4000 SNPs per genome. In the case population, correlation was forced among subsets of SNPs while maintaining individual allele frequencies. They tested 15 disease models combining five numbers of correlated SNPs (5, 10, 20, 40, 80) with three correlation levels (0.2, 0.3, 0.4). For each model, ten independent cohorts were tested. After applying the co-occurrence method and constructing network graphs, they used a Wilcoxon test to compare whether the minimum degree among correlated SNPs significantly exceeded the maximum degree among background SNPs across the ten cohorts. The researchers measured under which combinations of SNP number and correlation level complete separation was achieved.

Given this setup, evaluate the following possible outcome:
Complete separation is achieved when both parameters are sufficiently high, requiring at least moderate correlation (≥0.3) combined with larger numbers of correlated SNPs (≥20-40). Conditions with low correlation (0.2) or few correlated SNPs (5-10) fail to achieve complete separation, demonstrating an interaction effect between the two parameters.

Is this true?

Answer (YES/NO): NO